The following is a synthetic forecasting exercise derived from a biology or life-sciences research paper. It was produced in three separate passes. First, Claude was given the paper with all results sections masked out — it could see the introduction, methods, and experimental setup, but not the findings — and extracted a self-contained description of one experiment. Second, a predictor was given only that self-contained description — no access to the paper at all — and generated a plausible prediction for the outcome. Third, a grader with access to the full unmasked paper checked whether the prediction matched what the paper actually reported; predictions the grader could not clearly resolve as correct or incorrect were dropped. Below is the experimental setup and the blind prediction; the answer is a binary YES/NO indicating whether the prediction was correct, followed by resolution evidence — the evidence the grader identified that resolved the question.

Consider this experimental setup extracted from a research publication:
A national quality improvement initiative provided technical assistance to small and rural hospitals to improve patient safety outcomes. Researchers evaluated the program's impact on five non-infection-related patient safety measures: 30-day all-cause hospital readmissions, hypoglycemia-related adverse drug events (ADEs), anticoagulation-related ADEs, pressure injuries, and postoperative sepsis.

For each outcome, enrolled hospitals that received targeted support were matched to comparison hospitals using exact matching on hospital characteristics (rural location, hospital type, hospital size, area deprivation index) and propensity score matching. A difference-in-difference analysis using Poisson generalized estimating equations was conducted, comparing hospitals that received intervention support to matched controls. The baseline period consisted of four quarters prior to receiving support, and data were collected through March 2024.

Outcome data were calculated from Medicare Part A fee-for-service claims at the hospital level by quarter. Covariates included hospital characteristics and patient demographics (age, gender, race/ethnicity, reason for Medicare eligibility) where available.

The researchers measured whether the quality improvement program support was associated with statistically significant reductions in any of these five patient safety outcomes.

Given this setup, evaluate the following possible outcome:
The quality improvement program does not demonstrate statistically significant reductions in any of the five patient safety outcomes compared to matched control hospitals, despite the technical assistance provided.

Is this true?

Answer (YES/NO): NO